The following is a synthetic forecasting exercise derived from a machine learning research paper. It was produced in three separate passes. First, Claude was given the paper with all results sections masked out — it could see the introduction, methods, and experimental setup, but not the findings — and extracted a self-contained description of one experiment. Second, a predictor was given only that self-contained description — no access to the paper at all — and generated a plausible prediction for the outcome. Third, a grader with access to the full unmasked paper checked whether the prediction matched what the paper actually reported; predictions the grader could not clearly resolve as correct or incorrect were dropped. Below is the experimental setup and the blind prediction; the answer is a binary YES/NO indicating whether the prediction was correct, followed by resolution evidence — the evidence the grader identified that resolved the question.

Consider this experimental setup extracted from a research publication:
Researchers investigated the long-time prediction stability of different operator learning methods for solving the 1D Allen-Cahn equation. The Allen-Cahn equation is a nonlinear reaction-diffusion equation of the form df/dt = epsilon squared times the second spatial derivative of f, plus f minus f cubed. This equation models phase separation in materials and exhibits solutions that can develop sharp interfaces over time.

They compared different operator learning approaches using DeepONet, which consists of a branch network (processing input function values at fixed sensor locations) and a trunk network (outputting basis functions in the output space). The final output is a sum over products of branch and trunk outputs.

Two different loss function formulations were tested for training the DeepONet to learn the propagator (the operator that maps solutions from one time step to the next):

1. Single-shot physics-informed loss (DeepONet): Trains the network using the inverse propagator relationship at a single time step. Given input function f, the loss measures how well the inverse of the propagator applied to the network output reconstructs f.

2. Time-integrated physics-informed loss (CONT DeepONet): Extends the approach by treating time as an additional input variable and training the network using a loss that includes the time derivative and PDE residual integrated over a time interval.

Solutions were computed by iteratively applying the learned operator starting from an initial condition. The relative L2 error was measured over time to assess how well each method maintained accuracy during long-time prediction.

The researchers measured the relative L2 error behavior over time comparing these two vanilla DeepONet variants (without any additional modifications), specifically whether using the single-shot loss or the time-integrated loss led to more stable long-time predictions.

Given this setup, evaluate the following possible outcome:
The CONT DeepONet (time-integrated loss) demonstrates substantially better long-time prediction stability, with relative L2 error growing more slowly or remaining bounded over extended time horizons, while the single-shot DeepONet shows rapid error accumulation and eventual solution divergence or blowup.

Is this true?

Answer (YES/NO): NO